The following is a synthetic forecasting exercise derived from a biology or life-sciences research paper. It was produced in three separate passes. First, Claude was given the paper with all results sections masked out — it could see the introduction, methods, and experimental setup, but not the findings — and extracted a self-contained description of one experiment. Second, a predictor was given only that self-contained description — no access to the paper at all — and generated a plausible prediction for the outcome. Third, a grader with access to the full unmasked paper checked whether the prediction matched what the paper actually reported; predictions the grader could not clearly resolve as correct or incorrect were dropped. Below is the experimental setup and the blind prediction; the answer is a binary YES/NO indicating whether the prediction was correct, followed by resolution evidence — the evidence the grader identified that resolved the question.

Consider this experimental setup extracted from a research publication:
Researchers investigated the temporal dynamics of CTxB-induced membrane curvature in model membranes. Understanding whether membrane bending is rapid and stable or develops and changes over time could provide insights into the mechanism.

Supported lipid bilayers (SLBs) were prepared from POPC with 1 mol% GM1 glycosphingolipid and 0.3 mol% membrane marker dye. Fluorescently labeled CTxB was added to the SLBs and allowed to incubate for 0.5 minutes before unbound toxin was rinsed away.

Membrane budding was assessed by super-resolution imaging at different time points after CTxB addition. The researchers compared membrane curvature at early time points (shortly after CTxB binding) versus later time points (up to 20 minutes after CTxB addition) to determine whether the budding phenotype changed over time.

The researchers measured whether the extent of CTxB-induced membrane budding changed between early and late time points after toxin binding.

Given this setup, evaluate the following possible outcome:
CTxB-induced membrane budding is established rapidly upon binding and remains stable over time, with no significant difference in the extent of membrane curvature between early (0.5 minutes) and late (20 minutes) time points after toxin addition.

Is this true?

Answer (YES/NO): YES